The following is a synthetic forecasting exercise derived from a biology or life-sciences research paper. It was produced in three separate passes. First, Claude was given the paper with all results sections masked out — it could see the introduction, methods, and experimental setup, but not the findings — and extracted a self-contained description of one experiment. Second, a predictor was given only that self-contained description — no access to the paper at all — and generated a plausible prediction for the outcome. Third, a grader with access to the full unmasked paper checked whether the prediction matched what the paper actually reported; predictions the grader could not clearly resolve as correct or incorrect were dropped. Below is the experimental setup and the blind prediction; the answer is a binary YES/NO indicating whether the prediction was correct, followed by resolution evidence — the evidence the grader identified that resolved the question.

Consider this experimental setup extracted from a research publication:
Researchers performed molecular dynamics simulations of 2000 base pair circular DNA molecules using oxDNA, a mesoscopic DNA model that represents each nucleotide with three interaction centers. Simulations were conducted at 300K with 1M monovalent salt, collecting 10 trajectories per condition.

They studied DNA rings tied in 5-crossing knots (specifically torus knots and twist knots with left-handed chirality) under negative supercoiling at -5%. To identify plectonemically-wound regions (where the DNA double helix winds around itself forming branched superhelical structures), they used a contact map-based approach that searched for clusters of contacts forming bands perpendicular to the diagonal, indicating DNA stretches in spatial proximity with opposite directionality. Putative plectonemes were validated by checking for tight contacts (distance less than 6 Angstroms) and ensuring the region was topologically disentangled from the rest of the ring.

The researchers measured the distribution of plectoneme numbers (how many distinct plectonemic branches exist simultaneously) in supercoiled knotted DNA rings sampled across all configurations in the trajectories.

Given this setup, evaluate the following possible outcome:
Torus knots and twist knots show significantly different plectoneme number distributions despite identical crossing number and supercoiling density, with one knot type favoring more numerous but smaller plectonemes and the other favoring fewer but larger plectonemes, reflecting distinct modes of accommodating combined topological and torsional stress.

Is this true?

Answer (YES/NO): NO